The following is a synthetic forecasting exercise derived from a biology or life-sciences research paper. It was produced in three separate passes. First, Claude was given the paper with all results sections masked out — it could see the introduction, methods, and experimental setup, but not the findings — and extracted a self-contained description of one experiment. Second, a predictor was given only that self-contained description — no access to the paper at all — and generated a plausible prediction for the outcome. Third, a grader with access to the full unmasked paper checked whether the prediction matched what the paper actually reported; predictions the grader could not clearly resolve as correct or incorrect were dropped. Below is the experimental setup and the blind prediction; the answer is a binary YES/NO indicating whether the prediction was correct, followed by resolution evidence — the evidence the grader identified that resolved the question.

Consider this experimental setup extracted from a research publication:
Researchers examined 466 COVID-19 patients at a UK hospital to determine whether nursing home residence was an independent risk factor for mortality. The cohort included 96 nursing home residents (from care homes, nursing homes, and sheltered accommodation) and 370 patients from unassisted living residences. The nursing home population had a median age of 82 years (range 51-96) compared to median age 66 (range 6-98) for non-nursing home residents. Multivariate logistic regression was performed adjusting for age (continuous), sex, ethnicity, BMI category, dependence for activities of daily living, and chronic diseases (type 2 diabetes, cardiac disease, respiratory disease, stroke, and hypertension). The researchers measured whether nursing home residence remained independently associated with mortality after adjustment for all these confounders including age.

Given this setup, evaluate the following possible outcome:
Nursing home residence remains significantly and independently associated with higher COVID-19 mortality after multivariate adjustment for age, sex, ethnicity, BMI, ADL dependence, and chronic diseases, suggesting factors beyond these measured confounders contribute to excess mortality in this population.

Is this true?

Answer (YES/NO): YES